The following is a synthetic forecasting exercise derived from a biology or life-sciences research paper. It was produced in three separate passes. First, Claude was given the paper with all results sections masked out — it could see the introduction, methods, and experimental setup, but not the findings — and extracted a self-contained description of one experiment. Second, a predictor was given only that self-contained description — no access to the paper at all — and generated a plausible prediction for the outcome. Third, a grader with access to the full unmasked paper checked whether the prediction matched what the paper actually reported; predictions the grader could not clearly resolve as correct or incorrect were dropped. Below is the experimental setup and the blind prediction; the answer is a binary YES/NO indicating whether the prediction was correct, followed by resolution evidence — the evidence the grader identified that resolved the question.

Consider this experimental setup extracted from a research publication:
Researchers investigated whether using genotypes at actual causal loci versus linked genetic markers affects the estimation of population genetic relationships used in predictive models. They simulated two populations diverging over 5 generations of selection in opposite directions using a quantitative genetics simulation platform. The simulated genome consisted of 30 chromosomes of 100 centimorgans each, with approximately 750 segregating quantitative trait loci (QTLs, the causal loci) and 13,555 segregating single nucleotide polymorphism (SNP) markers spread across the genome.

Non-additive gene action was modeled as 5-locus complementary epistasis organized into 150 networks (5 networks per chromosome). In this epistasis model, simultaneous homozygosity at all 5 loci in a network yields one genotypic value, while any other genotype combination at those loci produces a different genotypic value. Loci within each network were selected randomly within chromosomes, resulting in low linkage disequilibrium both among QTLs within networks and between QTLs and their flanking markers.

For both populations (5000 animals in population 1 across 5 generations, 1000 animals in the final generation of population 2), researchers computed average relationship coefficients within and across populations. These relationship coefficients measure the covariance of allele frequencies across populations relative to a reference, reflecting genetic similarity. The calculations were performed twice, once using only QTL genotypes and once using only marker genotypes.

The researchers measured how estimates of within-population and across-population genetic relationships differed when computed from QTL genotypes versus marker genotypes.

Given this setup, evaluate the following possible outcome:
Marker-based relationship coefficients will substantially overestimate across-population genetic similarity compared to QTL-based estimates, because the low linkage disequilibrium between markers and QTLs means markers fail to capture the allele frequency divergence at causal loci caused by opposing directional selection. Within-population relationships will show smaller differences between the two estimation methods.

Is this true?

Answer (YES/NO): NO